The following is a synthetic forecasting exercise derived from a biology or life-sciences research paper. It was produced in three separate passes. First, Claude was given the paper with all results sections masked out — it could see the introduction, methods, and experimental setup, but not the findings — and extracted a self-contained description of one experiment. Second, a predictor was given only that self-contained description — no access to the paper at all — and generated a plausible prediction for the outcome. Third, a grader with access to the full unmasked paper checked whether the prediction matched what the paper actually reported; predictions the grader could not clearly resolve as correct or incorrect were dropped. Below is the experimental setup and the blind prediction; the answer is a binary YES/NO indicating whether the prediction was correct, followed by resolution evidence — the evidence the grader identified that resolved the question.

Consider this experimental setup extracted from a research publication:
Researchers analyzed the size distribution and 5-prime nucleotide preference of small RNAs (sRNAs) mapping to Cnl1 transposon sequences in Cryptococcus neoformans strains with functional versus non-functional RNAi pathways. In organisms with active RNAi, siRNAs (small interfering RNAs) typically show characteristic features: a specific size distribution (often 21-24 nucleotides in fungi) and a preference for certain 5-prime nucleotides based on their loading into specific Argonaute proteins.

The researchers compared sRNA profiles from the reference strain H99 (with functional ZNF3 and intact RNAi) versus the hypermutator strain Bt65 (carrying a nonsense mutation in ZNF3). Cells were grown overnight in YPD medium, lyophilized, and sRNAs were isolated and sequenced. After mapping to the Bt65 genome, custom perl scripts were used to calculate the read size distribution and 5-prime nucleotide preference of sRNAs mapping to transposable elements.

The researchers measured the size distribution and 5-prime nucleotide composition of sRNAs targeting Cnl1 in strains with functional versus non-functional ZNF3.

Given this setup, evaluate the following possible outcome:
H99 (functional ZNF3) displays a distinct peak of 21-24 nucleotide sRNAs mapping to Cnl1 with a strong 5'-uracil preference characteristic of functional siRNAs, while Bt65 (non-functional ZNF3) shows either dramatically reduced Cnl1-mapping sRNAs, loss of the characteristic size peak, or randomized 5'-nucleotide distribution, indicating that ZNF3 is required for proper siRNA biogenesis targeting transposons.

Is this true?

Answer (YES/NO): YES